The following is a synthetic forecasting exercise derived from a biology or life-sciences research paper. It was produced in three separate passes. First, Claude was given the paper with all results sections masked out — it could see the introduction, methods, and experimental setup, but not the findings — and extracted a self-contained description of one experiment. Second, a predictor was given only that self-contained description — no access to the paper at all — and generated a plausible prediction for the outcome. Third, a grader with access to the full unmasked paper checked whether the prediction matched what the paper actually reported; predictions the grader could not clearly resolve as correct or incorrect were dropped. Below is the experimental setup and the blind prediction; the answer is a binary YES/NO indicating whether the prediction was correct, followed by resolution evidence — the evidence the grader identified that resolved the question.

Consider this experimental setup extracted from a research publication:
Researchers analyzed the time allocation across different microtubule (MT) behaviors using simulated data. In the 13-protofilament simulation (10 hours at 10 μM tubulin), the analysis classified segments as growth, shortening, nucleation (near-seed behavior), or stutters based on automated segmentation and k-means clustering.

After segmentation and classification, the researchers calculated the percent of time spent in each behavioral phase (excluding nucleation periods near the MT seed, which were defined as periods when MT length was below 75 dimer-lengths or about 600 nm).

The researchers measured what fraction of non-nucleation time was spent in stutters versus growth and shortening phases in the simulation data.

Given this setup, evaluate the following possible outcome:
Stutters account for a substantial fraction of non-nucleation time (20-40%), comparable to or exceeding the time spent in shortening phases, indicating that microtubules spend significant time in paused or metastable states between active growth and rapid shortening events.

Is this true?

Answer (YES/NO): NO